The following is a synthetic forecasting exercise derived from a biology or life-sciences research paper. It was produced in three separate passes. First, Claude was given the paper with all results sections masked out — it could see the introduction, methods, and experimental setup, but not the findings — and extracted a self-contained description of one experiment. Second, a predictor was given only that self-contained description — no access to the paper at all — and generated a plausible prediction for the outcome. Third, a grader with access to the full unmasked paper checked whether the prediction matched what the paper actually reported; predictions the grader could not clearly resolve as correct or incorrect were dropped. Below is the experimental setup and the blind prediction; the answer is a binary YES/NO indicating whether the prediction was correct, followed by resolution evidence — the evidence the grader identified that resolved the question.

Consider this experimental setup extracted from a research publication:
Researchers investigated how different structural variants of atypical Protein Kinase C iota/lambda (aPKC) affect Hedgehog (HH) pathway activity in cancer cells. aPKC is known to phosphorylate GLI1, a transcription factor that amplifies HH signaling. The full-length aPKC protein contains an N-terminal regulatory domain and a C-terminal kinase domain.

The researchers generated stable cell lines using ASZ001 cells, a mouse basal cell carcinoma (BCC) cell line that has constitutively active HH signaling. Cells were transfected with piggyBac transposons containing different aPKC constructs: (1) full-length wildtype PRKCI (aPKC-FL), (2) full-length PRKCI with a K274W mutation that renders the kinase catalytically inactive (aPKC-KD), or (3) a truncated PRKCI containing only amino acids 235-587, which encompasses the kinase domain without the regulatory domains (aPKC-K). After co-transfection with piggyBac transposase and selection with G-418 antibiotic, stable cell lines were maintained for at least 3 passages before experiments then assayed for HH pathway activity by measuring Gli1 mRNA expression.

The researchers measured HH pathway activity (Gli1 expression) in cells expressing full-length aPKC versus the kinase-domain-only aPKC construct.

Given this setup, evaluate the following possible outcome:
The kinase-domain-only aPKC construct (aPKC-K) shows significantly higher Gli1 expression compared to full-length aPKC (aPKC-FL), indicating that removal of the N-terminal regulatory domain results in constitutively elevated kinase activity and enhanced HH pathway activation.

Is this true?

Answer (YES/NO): YES